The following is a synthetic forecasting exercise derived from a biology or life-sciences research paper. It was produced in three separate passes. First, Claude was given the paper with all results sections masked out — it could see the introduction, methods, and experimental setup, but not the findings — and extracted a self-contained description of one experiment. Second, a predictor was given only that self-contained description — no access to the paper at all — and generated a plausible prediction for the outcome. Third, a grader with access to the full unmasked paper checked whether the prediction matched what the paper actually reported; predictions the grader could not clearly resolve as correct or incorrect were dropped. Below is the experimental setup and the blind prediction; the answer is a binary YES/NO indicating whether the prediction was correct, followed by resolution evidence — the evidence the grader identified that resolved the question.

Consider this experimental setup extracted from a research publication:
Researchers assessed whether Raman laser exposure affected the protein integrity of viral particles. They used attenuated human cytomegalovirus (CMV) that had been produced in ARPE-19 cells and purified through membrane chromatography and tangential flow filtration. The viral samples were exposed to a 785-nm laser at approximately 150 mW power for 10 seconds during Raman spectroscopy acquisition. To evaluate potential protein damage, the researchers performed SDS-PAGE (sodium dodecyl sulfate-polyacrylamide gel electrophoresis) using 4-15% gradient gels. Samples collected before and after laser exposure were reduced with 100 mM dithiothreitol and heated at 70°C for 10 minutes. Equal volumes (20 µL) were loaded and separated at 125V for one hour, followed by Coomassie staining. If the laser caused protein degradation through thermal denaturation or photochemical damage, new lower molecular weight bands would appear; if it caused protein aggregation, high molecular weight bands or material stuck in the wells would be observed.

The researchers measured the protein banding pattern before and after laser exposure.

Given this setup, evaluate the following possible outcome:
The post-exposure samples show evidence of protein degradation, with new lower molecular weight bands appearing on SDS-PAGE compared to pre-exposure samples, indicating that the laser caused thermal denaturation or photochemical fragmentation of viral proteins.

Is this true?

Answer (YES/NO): NO